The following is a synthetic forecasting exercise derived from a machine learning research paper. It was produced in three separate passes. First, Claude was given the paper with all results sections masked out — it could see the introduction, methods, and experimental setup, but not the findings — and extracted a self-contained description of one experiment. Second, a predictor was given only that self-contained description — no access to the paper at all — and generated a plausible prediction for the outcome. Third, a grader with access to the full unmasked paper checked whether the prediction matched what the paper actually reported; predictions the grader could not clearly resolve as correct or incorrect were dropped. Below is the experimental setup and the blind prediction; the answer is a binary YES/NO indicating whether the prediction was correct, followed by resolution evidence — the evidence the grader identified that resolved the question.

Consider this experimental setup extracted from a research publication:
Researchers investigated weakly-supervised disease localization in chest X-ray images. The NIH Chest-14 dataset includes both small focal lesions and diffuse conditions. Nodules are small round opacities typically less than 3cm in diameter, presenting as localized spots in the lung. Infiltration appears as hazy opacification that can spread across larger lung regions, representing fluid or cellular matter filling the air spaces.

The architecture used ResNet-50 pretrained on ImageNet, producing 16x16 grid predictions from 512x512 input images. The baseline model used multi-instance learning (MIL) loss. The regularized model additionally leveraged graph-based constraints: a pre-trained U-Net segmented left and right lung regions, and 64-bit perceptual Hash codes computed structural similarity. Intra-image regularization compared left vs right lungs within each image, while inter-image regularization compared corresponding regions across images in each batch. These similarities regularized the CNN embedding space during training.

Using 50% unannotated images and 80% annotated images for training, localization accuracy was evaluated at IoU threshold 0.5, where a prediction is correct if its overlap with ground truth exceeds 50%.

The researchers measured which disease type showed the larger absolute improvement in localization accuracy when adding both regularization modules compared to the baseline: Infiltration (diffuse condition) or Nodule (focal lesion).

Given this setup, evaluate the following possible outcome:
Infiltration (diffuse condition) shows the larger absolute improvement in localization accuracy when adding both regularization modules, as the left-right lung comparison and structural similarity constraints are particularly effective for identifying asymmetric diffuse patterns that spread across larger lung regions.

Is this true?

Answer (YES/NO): YES